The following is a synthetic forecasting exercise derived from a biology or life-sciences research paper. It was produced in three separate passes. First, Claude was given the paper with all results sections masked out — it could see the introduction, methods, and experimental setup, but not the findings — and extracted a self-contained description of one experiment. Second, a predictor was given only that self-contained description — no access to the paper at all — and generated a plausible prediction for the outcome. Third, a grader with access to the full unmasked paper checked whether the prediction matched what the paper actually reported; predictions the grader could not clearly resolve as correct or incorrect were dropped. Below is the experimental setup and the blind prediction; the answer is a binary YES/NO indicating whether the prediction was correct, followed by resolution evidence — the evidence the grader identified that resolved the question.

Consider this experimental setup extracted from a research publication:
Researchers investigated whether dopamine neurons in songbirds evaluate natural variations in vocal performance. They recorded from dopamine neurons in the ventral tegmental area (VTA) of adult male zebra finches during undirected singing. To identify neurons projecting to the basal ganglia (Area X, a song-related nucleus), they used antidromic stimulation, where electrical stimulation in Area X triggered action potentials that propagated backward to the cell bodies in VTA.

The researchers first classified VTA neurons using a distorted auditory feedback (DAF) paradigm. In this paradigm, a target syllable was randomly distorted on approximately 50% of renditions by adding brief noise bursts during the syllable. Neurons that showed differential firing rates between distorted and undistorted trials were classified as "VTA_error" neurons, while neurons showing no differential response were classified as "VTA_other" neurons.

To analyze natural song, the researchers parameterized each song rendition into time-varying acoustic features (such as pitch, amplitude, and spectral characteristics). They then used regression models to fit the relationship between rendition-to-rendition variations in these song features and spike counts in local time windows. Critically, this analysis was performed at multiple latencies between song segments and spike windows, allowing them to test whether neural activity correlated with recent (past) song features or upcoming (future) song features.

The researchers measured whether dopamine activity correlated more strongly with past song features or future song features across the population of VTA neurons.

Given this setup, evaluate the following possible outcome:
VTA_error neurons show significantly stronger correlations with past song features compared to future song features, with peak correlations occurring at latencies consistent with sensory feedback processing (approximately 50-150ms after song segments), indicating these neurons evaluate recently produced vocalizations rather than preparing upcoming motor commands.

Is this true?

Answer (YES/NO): NO